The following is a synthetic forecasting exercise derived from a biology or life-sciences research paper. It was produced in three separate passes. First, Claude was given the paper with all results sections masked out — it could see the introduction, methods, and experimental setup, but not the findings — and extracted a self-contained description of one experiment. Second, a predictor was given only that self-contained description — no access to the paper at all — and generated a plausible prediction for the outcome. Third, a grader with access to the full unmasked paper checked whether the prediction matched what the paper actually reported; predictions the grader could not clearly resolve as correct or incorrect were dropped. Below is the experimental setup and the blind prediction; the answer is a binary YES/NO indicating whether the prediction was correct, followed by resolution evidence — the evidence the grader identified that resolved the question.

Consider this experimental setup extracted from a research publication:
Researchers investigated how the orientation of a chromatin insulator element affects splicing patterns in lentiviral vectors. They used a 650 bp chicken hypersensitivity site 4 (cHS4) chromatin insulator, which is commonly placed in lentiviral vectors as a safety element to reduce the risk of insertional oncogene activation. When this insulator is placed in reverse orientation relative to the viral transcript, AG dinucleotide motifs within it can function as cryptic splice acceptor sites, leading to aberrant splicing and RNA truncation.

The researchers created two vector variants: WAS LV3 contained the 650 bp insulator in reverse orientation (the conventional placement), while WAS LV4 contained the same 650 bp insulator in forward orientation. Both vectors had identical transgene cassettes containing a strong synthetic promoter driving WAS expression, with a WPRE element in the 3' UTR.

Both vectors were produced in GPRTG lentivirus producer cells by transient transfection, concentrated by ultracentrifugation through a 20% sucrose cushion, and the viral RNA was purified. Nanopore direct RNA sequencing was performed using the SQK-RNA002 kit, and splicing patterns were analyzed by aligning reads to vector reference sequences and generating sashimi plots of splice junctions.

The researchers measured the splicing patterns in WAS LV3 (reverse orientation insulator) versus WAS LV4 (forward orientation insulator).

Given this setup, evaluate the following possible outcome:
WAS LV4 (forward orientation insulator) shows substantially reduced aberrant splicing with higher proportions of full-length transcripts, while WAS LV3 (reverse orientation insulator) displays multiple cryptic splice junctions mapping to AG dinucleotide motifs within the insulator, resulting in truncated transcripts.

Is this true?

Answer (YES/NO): NO